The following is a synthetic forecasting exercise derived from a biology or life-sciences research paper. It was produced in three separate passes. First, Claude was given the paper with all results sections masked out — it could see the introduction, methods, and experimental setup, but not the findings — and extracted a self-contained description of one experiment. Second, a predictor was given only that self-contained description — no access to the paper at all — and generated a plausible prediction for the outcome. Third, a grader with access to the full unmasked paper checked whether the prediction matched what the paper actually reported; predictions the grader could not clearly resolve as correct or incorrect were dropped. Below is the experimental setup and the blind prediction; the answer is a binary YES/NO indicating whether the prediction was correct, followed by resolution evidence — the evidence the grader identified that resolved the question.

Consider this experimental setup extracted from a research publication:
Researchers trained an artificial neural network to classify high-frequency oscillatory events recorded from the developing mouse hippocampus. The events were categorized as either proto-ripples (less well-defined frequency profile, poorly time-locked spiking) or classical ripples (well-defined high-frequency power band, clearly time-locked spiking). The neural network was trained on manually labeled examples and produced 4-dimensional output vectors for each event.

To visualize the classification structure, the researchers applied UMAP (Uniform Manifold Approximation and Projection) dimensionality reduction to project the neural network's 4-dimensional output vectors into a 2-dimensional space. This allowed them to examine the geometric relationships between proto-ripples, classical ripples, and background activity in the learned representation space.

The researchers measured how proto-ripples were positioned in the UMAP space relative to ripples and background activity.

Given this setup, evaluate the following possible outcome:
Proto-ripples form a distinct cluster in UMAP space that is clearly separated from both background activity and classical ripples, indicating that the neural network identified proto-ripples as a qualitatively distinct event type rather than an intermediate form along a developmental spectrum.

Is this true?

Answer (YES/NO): NO